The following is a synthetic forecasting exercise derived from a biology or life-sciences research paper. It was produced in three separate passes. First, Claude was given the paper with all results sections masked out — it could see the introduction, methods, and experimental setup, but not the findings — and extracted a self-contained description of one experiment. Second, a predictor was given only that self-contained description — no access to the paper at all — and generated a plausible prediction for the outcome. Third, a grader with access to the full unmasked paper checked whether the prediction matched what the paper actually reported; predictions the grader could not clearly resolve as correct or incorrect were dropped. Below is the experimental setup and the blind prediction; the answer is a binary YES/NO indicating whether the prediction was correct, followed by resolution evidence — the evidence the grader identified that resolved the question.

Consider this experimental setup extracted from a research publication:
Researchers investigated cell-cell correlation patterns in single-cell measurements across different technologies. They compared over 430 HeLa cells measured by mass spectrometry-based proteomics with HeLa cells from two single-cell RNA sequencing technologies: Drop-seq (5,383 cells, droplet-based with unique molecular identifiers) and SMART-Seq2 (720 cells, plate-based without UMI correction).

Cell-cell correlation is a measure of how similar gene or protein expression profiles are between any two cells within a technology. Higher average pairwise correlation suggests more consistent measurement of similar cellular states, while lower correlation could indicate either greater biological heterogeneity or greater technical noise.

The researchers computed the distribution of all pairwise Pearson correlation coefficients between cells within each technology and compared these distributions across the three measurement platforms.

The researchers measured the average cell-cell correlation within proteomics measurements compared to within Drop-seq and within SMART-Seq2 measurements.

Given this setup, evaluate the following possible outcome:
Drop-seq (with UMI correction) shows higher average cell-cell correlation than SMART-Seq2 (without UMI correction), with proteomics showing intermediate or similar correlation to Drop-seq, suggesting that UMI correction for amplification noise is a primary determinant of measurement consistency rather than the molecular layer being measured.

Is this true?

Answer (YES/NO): NO